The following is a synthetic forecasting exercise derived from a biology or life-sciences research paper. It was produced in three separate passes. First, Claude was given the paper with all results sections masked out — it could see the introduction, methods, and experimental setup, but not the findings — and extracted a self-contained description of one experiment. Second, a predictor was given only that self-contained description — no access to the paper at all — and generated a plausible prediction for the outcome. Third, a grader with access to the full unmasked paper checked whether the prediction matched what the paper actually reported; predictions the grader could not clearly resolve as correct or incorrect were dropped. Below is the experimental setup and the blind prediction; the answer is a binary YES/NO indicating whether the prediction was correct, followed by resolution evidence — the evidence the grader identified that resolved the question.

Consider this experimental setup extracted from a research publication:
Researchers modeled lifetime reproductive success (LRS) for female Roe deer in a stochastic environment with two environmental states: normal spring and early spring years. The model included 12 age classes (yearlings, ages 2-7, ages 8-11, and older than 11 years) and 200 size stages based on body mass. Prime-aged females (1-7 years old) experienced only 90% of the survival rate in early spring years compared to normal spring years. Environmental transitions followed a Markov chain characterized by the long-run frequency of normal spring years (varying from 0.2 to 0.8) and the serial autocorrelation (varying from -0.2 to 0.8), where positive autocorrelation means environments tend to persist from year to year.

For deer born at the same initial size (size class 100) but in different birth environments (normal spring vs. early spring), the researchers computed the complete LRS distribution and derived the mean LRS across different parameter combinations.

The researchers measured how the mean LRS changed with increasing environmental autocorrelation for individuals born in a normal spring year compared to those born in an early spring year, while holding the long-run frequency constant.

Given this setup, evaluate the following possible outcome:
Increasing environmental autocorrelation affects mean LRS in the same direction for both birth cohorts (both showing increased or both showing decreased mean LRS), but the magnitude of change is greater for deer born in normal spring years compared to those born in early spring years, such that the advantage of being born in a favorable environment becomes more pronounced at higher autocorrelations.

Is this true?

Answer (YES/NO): NO